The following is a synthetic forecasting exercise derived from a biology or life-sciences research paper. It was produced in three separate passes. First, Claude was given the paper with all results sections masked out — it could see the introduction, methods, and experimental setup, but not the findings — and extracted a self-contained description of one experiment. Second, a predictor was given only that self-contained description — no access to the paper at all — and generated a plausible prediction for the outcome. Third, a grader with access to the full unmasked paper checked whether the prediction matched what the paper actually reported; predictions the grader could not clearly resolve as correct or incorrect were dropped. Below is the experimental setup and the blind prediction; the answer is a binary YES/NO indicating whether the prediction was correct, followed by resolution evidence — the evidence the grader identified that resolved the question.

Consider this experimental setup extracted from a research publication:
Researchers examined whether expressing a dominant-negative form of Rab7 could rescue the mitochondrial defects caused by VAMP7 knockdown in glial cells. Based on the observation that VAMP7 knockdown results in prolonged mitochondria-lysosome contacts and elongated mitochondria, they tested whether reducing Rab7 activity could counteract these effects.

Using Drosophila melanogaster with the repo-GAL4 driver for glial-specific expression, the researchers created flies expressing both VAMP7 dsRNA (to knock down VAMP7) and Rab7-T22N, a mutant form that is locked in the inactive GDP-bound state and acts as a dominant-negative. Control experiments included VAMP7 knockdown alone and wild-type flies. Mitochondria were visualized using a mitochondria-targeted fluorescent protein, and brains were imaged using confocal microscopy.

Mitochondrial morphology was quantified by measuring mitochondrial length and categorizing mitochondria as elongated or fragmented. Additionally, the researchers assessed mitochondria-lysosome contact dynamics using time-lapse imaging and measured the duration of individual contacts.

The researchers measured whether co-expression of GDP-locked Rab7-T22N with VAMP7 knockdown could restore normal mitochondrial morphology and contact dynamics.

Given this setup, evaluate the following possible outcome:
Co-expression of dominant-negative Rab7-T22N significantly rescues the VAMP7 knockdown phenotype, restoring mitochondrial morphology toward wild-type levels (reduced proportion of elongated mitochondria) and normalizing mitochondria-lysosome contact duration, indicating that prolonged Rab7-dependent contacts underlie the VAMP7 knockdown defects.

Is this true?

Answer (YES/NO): YES